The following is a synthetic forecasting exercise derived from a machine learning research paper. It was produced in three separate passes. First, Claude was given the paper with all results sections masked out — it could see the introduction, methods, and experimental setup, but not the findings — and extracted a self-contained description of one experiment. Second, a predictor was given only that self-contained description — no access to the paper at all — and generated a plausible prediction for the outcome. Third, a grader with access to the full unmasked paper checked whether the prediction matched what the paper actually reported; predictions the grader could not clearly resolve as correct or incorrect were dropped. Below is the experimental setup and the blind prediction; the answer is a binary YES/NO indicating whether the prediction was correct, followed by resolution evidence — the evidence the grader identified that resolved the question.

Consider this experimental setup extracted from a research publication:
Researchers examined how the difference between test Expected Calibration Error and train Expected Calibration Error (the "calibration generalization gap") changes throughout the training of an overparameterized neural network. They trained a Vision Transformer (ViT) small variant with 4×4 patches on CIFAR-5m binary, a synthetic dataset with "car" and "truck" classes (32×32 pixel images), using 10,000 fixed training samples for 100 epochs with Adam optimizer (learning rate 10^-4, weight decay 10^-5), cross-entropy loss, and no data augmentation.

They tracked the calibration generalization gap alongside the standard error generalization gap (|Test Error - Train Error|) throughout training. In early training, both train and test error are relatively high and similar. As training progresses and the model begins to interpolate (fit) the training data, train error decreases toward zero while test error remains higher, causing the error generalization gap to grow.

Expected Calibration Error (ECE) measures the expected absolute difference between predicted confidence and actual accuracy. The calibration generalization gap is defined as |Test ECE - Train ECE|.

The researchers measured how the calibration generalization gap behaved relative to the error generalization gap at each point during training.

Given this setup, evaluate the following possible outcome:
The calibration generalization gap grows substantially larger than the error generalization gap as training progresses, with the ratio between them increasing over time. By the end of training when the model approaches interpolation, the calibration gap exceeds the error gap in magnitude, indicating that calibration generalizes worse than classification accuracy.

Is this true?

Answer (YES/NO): NO